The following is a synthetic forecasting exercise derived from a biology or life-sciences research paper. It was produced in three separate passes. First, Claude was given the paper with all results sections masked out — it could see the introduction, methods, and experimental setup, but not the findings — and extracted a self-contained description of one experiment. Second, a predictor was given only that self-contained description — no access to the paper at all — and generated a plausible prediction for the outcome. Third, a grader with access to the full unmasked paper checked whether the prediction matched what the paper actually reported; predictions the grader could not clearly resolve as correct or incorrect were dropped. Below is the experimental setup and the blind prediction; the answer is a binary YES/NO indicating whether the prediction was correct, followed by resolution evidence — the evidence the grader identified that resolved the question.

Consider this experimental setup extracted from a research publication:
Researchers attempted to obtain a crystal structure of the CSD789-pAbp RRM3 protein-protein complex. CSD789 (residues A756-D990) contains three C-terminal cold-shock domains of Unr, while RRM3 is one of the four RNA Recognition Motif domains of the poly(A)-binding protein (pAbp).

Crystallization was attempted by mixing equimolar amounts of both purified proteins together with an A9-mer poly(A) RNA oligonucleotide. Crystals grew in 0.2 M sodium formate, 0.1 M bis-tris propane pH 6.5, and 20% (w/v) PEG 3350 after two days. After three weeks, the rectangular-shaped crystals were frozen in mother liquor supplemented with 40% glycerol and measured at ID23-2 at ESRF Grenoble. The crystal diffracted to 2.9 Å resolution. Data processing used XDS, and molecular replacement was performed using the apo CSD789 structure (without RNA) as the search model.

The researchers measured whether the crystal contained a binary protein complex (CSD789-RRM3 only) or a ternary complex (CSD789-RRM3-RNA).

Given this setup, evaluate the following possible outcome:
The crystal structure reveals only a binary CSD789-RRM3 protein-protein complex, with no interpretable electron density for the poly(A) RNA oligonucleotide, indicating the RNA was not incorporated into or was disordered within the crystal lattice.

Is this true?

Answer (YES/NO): YES